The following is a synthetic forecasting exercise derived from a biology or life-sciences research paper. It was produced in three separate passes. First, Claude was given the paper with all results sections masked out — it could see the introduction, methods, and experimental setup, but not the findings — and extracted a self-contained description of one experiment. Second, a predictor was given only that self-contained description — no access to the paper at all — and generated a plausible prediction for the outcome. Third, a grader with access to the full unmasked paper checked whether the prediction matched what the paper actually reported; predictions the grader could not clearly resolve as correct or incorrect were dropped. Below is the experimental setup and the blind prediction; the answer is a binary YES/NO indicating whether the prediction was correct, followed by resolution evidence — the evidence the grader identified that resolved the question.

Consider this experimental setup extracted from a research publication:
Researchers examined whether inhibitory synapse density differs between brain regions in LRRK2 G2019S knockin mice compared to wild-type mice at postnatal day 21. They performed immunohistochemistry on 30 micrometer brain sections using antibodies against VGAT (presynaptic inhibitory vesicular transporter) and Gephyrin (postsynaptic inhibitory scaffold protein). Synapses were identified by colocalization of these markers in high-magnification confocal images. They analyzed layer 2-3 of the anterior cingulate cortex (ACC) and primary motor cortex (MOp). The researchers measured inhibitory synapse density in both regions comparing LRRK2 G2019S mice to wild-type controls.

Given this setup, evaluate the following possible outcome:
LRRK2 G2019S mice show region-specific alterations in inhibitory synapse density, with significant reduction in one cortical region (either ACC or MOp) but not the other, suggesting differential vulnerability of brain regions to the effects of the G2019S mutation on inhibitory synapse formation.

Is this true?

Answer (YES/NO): NO